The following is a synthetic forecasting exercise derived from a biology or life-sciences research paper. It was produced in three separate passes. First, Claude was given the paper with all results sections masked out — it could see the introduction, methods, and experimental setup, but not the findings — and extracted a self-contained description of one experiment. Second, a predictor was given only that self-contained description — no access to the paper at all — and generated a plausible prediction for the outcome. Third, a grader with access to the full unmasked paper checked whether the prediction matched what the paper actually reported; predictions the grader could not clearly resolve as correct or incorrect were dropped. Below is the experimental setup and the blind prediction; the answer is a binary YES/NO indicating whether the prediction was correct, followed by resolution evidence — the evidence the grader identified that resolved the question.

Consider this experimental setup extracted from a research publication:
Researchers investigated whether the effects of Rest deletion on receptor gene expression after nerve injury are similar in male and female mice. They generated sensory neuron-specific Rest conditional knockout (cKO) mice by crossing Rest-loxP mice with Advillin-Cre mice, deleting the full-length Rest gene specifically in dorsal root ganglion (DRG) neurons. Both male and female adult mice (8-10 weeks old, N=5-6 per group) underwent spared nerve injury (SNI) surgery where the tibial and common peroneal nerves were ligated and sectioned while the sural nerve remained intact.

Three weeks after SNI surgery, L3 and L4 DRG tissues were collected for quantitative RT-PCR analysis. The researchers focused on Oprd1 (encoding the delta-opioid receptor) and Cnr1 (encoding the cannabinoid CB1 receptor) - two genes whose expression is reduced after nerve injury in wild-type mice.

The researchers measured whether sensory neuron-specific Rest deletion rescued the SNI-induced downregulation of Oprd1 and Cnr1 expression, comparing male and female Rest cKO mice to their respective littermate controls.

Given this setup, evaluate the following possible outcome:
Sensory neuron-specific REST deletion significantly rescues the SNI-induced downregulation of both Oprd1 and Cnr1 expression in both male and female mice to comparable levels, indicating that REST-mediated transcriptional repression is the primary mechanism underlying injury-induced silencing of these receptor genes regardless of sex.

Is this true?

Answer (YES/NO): YES